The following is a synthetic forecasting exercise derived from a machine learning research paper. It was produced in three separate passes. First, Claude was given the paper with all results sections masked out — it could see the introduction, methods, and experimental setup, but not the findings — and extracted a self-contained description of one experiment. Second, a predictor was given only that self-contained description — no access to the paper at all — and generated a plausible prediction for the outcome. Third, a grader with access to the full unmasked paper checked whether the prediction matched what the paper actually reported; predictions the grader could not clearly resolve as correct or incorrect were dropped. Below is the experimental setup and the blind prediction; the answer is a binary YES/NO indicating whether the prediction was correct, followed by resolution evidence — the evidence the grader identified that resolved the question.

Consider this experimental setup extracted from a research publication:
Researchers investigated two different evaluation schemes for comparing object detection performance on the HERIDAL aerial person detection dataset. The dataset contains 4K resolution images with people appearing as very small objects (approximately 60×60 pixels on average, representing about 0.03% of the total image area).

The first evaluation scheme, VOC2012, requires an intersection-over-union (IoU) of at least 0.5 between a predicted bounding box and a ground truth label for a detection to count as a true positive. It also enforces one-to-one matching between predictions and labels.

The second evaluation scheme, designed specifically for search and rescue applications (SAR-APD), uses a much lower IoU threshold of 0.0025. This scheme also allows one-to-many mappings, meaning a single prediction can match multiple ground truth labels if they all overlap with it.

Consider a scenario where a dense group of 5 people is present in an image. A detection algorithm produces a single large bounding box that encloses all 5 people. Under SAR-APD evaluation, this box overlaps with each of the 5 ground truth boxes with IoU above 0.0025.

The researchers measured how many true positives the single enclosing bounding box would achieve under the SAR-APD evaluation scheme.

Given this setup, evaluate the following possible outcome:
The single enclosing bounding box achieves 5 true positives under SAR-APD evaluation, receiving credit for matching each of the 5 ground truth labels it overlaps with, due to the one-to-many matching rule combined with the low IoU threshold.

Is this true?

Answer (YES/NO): YES